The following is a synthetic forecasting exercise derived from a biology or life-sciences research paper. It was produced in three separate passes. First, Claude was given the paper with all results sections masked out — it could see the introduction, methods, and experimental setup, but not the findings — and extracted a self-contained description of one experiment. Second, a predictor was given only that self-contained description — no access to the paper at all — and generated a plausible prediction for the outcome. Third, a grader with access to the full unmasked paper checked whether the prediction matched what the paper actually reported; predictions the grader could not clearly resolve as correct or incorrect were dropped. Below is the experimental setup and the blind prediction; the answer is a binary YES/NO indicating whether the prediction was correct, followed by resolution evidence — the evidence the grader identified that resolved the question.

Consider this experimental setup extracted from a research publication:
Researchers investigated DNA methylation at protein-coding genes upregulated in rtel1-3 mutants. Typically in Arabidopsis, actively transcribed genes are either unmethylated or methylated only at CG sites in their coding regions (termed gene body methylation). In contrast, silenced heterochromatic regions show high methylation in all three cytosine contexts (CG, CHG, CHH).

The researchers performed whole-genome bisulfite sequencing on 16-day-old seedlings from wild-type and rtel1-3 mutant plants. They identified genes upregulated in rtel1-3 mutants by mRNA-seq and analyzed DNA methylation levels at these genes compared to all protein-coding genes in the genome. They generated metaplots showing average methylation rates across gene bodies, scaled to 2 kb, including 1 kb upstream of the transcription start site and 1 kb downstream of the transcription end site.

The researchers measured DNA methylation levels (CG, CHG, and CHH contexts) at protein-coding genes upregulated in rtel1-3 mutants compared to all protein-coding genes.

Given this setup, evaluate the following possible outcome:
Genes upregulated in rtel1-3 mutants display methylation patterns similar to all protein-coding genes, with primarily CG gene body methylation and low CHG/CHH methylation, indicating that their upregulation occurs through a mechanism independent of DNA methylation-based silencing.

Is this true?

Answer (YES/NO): YES